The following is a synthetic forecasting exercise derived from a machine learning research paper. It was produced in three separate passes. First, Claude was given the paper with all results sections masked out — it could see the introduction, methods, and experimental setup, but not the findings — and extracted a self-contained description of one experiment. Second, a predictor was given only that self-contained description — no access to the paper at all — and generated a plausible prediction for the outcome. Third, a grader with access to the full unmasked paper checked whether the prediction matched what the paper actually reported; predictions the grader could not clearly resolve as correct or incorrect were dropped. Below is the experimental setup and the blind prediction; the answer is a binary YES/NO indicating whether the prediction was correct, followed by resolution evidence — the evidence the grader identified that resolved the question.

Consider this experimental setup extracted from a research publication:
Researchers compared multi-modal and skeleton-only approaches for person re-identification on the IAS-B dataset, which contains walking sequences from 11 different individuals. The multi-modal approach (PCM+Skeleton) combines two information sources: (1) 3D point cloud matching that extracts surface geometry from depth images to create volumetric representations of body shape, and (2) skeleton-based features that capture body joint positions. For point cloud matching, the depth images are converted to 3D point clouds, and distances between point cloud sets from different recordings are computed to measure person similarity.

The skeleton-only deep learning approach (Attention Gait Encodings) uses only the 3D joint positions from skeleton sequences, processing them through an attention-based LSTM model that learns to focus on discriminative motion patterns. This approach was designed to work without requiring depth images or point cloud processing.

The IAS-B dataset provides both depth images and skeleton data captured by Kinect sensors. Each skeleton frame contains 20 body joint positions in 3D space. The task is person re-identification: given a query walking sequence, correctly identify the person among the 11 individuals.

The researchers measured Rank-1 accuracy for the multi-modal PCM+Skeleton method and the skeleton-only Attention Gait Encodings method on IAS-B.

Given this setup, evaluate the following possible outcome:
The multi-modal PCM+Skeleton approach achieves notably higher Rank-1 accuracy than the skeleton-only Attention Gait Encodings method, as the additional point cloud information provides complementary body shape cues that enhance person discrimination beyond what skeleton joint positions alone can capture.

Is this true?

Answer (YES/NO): YES